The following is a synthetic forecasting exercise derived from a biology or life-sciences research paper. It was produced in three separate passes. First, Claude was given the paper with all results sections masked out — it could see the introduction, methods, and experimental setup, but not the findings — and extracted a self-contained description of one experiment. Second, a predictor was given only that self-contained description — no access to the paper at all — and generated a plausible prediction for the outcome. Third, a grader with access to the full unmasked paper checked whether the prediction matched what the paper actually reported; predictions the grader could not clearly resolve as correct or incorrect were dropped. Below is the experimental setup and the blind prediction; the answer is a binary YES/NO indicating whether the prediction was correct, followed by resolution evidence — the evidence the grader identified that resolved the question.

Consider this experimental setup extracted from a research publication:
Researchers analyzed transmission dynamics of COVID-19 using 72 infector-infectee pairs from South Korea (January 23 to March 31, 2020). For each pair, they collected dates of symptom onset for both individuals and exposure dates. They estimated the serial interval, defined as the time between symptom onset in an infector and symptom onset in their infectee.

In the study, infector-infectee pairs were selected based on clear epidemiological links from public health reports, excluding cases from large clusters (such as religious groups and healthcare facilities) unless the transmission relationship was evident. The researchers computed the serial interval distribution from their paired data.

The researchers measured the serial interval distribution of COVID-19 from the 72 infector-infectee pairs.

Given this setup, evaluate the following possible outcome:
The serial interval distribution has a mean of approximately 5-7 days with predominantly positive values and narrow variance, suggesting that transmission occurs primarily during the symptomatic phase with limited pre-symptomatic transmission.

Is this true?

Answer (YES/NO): NO